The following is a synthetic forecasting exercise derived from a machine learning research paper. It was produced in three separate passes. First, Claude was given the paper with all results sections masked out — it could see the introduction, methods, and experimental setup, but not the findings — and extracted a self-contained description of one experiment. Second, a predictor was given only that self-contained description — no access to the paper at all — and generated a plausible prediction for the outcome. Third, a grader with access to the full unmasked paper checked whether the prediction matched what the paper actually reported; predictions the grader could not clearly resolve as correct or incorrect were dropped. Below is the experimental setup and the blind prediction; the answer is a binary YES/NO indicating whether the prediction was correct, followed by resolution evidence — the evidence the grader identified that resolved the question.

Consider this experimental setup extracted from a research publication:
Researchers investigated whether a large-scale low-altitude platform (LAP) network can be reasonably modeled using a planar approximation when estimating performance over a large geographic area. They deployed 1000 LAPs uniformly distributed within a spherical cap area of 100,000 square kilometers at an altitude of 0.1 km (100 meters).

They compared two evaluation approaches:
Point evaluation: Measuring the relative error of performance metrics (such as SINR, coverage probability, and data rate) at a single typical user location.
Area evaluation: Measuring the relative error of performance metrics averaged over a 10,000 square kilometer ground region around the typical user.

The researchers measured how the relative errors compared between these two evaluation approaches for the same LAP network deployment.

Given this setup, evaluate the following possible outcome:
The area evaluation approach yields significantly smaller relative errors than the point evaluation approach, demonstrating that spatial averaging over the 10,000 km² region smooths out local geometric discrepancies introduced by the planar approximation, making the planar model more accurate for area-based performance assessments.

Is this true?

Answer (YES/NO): NO